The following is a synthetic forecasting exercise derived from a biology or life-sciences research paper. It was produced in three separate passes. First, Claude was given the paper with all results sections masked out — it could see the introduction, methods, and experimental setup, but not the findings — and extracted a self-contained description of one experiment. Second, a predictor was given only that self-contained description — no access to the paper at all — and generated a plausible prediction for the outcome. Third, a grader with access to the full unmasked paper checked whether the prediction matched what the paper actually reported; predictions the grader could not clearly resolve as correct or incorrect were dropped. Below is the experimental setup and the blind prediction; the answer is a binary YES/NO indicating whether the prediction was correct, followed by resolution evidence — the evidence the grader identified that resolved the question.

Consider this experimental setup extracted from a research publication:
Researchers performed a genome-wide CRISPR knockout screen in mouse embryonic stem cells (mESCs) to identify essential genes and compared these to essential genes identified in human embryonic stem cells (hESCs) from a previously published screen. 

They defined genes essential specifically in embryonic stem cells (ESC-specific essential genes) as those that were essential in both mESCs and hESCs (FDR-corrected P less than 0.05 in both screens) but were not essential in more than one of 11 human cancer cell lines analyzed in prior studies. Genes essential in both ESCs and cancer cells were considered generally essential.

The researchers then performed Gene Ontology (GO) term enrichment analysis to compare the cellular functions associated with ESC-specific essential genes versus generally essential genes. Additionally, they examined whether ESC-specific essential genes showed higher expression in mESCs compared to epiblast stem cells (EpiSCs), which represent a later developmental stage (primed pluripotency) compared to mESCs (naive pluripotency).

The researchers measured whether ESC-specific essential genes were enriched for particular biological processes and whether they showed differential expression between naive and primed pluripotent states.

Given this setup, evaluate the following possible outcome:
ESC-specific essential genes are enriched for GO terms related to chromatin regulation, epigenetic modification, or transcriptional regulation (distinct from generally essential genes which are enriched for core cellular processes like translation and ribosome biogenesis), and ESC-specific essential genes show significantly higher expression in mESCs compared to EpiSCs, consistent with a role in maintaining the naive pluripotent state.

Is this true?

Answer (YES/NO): NO